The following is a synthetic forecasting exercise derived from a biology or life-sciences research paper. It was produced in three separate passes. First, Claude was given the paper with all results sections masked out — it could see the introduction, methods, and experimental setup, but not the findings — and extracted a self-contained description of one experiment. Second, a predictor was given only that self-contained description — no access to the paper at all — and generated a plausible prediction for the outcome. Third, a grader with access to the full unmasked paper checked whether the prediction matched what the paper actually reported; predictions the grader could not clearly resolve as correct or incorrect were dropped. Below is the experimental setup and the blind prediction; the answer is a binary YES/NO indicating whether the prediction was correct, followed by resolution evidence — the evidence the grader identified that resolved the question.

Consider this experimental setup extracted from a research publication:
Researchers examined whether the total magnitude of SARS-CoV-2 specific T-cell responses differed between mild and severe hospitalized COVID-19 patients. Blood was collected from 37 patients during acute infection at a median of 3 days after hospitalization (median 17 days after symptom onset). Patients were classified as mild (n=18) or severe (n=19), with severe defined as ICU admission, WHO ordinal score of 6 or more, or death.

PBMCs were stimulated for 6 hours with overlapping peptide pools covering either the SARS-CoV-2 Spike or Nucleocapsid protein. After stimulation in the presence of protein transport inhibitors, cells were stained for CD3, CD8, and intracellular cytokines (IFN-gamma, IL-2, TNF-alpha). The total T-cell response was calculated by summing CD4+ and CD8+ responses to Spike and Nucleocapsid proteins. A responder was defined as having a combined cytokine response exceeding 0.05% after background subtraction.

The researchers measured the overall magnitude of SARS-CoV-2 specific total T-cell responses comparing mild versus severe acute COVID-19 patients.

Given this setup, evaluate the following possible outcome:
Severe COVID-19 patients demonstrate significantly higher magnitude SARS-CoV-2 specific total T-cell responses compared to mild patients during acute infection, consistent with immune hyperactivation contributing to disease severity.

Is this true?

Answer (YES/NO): NO